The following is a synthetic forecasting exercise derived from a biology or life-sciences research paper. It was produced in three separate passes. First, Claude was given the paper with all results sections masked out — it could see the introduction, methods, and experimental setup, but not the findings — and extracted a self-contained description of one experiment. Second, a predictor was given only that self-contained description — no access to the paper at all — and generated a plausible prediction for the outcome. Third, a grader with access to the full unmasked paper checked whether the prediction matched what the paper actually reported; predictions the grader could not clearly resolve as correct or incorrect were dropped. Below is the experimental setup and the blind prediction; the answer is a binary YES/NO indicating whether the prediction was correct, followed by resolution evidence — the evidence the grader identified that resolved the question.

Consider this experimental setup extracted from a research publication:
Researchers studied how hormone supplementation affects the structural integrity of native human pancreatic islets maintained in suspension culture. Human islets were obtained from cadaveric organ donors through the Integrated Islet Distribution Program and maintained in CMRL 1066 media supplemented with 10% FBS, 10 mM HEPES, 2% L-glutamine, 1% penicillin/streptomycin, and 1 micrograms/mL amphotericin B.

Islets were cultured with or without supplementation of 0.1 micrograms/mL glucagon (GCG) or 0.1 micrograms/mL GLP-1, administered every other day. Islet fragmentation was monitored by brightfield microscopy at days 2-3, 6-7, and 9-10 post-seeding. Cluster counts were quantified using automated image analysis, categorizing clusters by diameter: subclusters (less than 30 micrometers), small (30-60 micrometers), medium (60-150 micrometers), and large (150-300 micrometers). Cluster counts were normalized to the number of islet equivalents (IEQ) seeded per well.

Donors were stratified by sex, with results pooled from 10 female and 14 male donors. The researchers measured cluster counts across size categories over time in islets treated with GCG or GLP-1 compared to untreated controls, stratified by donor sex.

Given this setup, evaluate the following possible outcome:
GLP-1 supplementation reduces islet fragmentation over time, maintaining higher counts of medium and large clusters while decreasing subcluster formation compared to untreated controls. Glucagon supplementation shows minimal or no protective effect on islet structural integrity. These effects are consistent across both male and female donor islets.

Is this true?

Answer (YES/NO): NO